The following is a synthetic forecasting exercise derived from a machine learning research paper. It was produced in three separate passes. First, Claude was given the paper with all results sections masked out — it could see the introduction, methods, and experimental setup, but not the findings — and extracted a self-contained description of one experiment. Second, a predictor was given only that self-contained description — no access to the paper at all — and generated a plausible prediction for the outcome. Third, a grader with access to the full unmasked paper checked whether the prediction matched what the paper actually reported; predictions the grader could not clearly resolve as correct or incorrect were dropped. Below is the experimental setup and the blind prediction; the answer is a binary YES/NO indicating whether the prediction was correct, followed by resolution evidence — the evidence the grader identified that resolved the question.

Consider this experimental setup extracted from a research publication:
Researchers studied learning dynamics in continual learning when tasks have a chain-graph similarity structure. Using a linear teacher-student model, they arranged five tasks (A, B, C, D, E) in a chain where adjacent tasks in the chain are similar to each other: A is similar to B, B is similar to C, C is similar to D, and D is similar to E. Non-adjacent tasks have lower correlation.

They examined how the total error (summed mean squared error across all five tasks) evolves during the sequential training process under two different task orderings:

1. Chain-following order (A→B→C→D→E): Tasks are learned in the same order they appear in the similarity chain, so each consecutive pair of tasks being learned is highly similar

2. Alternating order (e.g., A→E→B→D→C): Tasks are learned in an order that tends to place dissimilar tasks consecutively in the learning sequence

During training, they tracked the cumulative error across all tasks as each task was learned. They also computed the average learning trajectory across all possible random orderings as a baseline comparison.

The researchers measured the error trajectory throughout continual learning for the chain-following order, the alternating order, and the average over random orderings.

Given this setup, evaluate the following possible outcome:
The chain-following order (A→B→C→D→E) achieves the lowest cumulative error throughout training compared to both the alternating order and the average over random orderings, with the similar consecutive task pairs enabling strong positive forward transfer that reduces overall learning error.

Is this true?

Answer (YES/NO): NO